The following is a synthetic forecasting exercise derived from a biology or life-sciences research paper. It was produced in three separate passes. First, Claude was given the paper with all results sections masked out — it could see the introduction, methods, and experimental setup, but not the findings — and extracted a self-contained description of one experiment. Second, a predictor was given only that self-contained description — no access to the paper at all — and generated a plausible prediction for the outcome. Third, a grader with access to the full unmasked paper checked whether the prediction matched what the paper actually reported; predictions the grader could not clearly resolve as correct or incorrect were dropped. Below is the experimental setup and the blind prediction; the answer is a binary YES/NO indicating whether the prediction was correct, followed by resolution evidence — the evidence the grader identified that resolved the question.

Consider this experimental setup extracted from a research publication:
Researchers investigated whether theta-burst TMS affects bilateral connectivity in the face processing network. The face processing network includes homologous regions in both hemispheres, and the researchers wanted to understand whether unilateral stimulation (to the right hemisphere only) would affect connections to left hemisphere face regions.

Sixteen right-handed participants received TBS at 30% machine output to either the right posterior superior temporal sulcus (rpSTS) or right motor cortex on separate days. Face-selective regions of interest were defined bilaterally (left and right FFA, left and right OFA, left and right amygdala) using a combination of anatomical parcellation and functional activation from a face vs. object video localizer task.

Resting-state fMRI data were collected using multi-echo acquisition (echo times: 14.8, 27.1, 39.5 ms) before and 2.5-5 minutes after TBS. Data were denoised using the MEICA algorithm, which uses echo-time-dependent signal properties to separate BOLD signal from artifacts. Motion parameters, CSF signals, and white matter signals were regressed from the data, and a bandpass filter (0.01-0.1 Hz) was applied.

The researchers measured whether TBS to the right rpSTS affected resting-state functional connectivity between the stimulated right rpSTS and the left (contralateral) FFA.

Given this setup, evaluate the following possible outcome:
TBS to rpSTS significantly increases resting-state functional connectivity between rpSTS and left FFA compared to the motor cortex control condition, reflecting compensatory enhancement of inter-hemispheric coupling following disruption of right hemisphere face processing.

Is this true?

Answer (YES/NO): NO